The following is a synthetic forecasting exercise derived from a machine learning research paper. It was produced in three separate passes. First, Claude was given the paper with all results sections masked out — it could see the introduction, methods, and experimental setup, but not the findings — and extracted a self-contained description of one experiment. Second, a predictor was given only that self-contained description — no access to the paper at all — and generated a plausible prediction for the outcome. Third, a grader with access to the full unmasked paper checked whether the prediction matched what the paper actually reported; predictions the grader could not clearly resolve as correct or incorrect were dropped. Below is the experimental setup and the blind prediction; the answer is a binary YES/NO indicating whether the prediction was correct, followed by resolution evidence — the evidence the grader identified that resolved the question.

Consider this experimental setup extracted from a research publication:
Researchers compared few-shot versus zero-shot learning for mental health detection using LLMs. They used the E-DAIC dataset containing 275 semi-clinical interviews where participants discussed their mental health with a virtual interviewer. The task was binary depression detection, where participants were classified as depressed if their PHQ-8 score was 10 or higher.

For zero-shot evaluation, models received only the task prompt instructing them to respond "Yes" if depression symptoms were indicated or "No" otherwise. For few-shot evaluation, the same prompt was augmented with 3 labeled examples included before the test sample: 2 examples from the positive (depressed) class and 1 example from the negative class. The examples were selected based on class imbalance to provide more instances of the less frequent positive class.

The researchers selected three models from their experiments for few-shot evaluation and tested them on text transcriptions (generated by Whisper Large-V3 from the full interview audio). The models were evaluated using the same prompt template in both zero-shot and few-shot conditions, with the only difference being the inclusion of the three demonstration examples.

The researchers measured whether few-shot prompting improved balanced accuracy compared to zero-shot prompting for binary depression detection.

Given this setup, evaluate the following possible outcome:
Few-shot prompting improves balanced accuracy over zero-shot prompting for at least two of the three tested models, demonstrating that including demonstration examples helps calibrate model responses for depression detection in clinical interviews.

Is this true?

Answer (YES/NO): YES